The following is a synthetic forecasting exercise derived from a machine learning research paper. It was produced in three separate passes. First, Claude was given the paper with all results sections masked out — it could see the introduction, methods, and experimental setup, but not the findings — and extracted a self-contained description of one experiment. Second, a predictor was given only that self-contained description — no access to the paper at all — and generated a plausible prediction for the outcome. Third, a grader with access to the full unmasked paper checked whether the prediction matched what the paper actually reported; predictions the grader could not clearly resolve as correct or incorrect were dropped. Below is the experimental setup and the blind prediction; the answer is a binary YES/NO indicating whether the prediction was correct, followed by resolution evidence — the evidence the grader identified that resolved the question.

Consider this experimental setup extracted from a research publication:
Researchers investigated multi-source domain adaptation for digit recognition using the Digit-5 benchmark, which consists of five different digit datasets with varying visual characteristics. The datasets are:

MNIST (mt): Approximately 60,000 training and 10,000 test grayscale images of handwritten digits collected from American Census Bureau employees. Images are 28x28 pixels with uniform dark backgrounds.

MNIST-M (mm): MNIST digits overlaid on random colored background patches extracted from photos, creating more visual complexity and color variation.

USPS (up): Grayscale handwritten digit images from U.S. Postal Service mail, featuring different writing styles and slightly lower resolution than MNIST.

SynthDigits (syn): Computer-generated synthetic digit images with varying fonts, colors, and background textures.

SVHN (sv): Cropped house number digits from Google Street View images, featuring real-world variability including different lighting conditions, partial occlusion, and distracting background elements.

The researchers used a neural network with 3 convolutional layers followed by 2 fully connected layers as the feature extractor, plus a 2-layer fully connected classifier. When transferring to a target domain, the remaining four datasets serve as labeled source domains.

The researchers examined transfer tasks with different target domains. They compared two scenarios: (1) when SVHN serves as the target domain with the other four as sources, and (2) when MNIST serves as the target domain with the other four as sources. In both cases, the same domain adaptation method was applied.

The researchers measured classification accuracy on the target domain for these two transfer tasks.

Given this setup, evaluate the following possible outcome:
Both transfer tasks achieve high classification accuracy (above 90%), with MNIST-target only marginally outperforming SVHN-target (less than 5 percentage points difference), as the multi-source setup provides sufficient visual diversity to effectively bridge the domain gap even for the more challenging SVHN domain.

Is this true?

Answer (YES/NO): NO